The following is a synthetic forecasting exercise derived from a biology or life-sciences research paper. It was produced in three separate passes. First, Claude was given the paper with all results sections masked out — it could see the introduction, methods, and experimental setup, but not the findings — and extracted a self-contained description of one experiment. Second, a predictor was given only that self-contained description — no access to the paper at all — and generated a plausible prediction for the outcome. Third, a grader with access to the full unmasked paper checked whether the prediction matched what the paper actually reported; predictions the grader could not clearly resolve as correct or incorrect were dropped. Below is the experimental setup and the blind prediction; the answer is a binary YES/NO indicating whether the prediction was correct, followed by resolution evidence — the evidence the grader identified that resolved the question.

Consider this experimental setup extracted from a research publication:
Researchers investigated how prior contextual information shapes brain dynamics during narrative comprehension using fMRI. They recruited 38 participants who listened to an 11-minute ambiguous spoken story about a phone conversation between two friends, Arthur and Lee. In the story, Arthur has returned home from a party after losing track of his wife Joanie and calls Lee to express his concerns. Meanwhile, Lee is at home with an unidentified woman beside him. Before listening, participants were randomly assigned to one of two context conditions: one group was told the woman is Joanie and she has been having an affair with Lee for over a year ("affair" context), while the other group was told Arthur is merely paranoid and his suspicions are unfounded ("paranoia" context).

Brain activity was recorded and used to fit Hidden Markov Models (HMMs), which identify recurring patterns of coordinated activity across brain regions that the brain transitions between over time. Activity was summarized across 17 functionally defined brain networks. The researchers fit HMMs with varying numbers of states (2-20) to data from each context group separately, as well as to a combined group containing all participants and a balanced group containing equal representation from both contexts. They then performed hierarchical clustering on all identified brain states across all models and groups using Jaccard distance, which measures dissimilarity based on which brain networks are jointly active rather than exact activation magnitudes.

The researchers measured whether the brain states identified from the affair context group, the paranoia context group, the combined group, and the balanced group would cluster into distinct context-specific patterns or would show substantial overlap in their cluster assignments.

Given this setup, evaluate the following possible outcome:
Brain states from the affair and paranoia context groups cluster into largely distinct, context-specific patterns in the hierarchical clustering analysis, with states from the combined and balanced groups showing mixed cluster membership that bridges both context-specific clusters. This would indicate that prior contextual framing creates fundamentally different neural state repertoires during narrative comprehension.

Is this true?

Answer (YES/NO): NO